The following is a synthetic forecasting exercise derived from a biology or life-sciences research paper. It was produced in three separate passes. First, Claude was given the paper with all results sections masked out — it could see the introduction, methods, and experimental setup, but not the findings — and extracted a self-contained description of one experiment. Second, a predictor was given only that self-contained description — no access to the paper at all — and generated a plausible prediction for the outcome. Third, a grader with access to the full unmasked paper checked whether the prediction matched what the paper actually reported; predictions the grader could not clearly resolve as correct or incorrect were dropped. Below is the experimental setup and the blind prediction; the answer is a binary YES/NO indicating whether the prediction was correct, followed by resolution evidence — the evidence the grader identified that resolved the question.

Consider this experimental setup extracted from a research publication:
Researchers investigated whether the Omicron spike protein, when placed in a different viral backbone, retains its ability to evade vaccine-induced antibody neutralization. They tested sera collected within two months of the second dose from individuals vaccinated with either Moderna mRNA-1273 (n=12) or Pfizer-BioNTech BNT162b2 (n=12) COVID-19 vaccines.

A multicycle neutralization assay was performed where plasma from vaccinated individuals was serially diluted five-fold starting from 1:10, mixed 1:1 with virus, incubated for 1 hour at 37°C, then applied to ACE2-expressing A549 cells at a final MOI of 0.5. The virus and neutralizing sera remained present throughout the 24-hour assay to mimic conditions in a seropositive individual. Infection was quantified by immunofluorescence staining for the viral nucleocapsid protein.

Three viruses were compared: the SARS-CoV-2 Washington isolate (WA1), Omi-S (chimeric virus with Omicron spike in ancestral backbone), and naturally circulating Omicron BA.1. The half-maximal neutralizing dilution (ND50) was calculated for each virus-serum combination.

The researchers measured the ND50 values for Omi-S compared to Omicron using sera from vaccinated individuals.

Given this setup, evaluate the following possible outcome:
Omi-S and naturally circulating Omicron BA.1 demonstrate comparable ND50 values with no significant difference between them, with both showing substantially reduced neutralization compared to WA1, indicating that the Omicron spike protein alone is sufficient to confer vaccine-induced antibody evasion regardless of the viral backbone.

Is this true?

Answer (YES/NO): YES